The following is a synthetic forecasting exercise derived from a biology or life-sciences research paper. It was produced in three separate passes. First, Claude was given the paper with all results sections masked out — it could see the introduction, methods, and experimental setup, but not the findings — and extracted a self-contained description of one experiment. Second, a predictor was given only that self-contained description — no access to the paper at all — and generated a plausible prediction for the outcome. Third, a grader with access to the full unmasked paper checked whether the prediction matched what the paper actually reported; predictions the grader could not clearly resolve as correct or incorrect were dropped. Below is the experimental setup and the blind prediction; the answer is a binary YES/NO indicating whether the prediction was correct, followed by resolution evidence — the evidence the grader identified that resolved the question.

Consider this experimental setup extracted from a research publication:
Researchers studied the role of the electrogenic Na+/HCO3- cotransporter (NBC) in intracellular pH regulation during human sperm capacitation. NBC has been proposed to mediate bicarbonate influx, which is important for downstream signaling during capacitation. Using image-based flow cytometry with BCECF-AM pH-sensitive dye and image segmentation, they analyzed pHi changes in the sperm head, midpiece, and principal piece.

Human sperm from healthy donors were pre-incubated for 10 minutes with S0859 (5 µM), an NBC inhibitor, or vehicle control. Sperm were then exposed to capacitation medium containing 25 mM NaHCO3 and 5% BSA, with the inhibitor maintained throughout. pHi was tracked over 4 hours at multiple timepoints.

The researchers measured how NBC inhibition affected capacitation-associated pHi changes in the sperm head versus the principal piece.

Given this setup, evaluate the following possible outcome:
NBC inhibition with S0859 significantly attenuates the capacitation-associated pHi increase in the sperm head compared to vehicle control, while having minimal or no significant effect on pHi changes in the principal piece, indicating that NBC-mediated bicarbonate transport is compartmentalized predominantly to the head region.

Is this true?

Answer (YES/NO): NO